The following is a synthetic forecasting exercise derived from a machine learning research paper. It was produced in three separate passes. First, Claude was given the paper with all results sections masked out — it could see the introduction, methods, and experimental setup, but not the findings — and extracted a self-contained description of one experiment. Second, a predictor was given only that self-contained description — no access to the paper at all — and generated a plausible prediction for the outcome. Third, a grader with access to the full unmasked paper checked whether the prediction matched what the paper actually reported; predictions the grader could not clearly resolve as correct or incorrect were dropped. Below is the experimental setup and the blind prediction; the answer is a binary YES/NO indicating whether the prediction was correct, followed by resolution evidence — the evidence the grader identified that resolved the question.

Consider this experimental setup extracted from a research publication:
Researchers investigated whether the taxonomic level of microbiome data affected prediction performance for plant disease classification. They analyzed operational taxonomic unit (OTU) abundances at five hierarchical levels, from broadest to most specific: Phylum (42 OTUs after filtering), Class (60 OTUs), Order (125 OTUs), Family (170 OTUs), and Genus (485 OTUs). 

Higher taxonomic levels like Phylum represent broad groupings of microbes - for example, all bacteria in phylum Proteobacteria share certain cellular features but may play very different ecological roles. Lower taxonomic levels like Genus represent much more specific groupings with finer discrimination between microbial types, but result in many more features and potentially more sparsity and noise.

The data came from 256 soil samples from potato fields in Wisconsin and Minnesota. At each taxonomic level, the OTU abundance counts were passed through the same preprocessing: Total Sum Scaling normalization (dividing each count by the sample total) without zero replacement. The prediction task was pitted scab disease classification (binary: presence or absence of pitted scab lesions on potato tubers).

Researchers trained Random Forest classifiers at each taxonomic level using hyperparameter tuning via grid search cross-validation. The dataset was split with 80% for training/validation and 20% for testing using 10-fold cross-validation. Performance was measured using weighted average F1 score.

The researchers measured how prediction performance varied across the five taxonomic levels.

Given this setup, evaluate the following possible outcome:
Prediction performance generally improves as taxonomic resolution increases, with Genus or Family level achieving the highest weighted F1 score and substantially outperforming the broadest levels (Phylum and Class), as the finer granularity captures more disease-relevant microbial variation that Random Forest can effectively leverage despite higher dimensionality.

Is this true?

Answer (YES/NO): NO